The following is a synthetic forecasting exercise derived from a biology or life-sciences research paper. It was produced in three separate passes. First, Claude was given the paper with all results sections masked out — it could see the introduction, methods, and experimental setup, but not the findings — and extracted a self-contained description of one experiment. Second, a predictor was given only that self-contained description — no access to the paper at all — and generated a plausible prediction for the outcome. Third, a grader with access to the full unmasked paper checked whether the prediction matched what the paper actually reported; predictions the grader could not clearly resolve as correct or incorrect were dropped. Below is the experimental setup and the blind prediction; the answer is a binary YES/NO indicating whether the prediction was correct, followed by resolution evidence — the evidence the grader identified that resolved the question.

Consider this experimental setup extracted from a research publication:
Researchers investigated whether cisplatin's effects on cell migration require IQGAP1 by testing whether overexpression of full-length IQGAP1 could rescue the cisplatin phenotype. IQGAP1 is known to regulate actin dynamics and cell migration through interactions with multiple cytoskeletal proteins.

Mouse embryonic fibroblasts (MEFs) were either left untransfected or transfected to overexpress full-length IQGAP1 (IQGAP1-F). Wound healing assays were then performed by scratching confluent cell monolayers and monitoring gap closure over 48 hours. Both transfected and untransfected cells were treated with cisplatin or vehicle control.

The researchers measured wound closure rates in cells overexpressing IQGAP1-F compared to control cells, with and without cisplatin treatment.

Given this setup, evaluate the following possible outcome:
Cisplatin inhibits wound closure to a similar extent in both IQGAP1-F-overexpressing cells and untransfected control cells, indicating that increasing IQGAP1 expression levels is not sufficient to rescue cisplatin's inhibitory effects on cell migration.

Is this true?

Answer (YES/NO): NO